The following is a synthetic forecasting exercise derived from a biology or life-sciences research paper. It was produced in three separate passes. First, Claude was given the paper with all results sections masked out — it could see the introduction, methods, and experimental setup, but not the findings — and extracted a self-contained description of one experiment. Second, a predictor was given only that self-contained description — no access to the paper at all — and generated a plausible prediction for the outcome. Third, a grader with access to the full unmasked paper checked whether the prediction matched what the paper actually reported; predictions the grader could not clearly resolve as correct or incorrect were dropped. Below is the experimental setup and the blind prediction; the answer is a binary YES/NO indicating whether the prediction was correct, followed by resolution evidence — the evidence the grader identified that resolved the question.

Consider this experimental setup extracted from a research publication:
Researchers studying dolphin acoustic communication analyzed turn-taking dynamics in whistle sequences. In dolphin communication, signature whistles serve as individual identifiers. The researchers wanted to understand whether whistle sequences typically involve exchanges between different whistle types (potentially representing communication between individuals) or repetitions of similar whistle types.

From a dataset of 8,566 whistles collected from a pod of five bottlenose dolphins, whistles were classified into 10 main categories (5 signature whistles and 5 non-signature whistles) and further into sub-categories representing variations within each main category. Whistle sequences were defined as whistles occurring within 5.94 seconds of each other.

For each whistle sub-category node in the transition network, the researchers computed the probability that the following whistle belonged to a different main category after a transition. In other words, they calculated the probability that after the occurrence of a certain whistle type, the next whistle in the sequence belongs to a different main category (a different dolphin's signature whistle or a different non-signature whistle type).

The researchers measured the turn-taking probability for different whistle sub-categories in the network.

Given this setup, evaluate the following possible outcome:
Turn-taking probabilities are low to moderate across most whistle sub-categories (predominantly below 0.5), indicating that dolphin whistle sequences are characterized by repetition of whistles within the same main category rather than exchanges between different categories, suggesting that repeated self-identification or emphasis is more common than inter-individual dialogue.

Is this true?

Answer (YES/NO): NO